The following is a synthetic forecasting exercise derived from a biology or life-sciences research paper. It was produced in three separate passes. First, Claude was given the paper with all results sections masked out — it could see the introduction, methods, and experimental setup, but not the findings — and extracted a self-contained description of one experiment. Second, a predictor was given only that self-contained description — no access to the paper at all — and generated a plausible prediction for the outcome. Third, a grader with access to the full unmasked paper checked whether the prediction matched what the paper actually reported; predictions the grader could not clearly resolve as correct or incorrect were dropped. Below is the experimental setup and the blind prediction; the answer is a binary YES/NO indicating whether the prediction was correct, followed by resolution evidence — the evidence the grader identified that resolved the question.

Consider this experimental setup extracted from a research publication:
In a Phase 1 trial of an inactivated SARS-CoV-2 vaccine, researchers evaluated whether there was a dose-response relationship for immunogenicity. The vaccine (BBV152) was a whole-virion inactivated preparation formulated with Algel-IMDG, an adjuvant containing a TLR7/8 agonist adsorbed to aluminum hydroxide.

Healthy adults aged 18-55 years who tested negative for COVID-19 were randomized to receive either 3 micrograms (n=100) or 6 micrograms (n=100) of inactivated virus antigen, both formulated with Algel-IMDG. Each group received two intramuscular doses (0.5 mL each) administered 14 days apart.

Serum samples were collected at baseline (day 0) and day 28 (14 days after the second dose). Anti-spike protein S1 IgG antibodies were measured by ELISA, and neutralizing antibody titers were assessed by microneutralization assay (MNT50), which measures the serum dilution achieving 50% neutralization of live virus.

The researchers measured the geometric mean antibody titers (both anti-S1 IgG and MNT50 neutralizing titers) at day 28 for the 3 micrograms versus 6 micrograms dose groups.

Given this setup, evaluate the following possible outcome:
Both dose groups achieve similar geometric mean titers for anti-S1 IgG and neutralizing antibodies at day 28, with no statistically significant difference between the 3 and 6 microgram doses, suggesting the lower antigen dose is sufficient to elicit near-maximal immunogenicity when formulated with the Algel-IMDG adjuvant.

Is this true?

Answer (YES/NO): YES